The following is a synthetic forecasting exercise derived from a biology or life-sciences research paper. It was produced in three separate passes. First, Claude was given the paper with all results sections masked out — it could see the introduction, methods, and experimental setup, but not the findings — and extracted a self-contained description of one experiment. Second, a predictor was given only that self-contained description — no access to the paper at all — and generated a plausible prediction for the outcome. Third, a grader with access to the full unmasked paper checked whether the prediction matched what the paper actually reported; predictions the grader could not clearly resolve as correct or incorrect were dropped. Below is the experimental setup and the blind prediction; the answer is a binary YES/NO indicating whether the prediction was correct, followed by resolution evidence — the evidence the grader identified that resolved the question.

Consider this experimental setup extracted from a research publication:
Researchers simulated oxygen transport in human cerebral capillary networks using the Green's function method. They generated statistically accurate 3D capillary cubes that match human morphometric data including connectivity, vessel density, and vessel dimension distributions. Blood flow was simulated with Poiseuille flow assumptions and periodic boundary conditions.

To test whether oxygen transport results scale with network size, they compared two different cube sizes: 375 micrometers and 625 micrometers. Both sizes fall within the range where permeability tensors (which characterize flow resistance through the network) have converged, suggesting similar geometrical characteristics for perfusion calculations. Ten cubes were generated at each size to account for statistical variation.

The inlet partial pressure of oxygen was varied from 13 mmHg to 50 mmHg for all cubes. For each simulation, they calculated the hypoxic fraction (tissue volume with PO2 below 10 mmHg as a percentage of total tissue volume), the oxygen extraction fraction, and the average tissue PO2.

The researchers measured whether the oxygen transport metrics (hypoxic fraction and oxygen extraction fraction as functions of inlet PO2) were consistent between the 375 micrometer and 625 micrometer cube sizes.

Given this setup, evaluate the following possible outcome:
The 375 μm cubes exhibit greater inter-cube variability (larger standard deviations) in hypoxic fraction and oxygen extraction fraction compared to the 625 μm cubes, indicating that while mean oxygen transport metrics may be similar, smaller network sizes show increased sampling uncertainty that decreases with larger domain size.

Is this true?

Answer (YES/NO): YES